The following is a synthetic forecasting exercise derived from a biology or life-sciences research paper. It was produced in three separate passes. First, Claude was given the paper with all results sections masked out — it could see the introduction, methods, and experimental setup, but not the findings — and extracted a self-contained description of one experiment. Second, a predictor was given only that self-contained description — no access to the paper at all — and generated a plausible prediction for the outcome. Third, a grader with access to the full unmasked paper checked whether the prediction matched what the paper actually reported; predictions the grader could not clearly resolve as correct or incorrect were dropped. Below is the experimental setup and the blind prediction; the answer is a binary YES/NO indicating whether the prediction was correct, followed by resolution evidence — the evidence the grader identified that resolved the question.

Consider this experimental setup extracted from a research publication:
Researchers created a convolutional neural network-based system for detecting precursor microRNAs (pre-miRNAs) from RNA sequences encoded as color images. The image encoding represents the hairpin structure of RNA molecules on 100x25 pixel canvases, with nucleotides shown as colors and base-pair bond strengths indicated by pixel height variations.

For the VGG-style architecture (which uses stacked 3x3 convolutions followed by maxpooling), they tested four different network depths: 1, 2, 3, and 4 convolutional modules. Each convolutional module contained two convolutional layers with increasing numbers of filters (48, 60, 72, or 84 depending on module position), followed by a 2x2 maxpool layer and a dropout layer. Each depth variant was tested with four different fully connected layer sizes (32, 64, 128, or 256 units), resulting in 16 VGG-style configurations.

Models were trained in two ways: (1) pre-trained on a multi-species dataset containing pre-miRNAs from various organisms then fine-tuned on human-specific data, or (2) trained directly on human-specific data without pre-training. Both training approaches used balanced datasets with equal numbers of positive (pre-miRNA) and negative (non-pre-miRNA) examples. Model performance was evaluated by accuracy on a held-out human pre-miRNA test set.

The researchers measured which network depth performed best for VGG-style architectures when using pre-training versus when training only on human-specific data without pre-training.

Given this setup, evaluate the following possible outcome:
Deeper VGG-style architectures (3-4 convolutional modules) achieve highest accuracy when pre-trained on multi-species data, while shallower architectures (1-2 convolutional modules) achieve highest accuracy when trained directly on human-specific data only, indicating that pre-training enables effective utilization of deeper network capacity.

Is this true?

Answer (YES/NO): NO